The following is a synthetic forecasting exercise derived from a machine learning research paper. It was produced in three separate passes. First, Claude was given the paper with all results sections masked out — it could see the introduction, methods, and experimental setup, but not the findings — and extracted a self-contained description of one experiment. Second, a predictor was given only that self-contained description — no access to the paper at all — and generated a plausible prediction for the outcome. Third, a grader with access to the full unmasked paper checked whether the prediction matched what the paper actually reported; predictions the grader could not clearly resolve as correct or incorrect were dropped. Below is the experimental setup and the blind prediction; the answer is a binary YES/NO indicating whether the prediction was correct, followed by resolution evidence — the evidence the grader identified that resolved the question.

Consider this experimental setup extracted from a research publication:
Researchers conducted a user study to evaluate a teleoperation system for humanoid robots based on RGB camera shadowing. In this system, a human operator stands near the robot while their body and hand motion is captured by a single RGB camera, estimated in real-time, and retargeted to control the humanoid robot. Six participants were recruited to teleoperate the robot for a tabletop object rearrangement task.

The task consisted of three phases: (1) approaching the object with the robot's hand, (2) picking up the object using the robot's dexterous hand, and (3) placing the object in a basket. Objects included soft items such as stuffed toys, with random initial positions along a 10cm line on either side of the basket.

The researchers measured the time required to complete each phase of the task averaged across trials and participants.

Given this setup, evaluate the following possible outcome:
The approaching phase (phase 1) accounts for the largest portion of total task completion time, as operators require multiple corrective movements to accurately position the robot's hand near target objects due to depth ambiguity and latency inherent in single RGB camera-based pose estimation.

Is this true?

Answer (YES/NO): NO